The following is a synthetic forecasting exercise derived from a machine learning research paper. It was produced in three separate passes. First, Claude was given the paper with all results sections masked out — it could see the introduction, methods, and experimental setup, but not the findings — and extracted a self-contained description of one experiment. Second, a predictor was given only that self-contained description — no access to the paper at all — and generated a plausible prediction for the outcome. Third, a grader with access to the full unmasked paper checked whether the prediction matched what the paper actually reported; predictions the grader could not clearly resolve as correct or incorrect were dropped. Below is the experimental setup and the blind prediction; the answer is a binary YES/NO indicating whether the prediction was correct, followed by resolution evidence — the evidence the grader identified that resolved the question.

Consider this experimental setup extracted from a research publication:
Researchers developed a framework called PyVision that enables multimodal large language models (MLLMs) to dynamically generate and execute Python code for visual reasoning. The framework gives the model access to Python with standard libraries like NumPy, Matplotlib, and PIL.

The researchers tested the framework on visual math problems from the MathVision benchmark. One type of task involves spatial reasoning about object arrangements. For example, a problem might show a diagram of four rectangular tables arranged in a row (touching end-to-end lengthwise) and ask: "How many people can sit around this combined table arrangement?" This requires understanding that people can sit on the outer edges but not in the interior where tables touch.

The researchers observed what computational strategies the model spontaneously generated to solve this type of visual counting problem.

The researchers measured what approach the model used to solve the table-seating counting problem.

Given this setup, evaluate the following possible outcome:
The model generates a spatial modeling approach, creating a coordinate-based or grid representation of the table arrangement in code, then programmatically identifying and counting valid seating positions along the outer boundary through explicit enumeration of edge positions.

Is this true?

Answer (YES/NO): NO